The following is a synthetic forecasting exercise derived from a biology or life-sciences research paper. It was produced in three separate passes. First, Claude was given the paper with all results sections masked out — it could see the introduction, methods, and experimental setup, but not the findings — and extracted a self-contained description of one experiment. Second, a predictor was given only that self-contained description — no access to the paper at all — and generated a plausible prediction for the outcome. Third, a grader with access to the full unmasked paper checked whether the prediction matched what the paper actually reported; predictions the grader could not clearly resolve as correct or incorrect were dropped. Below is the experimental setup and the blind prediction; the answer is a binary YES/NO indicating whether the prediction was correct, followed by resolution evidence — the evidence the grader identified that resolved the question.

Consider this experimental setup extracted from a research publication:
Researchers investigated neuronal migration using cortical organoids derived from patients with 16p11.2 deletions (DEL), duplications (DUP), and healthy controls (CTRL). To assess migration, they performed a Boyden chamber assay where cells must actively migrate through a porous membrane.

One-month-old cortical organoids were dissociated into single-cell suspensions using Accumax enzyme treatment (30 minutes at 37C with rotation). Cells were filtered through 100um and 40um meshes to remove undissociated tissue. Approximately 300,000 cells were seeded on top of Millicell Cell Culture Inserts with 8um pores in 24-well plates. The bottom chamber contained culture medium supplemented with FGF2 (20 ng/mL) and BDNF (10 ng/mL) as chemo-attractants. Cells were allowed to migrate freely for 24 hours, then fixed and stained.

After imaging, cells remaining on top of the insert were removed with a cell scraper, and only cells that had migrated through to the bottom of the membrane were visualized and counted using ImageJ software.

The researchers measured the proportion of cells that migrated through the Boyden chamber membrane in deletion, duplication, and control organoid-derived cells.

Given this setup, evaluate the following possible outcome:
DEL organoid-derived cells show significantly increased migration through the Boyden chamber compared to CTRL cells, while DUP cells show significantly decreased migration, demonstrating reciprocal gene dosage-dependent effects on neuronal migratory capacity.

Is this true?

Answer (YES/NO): NO